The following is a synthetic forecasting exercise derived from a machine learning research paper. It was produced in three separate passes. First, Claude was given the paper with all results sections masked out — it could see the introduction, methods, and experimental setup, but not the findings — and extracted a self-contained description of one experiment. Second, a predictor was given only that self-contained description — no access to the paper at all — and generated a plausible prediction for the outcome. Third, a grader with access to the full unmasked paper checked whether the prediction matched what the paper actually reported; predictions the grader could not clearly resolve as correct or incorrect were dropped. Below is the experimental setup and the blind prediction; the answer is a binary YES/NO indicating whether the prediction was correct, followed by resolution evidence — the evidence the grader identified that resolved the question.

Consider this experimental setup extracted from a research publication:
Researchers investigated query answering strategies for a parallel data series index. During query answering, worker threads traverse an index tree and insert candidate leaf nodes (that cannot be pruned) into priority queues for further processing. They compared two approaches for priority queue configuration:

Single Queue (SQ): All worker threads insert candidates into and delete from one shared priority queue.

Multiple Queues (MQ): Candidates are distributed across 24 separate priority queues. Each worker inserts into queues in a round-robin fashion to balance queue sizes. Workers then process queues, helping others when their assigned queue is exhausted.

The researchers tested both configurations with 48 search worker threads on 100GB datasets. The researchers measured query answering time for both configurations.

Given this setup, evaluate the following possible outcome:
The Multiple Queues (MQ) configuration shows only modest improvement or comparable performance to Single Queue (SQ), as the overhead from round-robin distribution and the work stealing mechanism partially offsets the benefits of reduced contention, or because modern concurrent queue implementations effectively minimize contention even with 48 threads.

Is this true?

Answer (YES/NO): NO